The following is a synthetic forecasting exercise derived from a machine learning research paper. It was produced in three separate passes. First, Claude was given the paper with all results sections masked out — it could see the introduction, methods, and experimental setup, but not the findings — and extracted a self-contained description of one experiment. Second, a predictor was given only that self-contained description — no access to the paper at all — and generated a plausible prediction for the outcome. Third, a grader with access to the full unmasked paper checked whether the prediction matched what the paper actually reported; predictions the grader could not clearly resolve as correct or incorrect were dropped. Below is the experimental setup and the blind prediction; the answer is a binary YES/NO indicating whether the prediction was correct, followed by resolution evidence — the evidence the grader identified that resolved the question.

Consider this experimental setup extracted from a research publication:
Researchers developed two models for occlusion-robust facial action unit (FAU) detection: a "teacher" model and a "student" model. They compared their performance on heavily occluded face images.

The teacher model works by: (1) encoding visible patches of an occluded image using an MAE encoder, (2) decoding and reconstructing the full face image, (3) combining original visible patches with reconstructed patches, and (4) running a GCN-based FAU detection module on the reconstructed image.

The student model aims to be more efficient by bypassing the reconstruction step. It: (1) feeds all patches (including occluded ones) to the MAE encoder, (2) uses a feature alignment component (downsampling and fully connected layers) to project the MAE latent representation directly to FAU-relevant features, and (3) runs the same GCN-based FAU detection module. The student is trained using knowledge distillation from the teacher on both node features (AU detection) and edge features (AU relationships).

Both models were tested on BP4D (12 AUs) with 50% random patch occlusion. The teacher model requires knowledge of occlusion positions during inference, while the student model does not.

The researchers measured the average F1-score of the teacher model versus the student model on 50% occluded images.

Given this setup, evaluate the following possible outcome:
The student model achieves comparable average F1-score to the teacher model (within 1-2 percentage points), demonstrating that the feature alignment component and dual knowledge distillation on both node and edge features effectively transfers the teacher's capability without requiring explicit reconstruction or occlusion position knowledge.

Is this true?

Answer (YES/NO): YES